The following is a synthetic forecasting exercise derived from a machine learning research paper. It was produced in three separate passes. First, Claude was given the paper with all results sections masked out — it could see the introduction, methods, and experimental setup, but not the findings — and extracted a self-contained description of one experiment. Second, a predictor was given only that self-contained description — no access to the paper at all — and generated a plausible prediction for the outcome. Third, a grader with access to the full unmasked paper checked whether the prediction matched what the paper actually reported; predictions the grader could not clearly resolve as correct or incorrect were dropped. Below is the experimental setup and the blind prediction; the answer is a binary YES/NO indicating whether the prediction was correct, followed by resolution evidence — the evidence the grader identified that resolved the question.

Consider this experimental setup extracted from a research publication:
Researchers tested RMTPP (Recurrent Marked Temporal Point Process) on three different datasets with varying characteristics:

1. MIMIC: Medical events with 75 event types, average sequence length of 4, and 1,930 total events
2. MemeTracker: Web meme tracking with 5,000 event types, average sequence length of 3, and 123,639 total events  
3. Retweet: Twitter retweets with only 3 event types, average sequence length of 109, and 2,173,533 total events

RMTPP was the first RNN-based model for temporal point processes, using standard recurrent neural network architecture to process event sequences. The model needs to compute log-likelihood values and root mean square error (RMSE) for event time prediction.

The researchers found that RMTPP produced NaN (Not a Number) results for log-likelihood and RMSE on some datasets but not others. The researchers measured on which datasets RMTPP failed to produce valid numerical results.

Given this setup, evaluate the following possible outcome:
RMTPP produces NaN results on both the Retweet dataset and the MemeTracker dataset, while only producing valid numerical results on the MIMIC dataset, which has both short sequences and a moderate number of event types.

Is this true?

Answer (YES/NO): YES